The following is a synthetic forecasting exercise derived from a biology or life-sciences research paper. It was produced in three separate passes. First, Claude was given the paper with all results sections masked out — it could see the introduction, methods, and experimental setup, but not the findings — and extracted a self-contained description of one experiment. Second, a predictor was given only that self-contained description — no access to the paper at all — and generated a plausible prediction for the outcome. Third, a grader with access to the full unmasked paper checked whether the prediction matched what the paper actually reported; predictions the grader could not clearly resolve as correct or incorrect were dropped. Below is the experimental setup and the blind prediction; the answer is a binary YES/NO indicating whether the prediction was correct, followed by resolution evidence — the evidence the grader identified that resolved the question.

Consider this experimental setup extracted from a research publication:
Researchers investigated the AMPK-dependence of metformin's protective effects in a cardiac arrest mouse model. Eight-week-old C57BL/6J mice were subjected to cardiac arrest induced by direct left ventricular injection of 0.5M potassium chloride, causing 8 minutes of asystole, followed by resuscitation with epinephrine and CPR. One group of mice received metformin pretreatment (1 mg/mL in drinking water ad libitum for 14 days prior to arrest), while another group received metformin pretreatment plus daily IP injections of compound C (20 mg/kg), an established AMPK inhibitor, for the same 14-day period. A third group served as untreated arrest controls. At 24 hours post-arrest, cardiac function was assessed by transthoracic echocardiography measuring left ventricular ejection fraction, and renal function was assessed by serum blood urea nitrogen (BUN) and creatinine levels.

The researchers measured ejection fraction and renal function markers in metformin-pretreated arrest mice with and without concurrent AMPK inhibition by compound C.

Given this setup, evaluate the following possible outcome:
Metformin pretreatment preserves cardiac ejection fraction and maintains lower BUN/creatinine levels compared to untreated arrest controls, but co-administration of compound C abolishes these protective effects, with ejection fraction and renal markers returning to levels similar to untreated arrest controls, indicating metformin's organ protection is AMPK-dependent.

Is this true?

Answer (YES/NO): NO